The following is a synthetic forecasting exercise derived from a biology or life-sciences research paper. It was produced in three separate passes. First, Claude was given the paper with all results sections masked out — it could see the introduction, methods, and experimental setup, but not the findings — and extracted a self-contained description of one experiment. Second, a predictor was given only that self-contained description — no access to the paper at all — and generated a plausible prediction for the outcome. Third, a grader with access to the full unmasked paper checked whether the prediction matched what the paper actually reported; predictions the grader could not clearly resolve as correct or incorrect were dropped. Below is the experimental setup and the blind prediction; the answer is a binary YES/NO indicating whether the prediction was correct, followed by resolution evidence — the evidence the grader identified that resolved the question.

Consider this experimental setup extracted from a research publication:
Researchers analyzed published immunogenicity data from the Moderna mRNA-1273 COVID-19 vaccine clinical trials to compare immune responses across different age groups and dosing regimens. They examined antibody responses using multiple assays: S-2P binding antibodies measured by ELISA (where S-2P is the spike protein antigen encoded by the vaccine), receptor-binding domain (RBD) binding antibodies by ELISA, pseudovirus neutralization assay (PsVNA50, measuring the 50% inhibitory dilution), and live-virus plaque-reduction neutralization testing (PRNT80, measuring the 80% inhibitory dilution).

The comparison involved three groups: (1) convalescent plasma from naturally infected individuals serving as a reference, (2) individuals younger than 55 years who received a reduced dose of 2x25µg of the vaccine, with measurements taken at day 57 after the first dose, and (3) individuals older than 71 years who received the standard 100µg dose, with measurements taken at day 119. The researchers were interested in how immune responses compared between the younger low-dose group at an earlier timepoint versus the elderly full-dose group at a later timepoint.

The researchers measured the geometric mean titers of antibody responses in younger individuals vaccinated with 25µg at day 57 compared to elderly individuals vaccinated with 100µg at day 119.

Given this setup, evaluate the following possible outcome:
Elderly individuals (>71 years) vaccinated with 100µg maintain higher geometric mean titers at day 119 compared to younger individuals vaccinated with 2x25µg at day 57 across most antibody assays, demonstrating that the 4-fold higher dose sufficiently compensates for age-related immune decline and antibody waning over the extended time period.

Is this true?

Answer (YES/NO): NO